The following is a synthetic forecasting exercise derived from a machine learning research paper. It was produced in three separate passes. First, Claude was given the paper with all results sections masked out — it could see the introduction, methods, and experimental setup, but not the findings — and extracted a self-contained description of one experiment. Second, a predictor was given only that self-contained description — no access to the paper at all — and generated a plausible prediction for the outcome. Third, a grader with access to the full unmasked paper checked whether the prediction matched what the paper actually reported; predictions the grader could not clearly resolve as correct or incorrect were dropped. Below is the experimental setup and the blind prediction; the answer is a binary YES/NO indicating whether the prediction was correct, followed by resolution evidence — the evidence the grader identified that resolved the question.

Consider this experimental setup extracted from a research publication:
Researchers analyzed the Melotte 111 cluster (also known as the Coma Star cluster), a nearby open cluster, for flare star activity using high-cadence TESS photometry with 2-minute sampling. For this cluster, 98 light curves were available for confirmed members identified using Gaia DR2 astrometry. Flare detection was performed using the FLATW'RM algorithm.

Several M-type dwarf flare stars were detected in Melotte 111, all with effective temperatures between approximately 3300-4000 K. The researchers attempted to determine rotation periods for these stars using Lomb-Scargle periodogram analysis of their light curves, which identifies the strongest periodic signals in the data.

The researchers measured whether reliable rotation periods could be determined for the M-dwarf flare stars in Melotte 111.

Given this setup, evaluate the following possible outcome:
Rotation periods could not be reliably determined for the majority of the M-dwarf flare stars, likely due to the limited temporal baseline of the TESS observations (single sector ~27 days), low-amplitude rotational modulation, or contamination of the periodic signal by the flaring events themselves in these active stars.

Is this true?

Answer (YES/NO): YES